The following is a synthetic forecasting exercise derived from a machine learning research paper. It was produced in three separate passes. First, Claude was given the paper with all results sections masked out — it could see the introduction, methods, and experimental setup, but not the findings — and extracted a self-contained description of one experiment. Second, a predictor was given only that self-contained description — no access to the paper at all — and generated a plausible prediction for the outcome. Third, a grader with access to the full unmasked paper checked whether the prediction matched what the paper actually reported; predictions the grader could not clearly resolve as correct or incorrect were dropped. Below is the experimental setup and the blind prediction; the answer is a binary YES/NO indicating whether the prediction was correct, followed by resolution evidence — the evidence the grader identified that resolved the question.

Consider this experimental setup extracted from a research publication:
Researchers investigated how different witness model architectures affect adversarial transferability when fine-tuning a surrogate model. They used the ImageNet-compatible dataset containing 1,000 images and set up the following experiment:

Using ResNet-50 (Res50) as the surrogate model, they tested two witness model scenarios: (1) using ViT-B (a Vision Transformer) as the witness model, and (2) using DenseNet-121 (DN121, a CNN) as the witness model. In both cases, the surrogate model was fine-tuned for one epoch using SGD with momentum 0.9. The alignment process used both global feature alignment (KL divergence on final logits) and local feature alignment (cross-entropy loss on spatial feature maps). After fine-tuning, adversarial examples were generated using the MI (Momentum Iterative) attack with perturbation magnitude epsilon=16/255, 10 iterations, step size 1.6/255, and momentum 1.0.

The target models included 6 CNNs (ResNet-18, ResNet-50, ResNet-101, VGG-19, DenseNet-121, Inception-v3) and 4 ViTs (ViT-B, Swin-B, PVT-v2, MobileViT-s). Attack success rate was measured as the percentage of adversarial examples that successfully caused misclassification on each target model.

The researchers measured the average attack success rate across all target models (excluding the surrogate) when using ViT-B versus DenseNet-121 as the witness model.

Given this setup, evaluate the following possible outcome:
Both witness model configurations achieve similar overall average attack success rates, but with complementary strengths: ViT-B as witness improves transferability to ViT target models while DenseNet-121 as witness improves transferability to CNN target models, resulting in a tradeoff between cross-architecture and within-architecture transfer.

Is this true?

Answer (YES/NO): NO